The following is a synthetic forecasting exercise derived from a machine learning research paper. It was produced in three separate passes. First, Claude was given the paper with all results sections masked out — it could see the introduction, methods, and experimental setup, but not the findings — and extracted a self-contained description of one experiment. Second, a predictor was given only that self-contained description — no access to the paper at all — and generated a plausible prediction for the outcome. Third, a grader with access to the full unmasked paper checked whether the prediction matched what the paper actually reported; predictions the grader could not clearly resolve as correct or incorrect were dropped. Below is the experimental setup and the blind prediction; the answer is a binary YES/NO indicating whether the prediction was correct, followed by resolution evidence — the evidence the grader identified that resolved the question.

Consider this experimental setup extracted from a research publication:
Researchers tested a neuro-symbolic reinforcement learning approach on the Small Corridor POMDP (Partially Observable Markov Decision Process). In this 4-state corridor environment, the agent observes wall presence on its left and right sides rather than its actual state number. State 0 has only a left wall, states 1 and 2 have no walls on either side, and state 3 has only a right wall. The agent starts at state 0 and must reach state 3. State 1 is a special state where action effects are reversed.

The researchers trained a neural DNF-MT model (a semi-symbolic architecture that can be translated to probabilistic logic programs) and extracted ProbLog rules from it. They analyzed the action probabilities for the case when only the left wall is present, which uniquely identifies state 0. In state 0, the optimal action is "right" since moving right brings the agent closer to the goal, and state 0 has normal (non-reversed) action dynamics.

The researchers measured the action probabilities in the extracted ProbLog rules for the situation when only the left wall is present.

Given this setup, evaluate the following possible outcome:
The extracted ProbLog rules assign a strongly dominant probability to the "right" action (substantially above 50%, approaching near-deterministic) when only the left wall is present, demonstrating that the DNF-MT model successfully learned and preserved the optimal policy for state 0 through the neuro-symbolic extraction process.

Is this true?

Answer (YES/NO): YES